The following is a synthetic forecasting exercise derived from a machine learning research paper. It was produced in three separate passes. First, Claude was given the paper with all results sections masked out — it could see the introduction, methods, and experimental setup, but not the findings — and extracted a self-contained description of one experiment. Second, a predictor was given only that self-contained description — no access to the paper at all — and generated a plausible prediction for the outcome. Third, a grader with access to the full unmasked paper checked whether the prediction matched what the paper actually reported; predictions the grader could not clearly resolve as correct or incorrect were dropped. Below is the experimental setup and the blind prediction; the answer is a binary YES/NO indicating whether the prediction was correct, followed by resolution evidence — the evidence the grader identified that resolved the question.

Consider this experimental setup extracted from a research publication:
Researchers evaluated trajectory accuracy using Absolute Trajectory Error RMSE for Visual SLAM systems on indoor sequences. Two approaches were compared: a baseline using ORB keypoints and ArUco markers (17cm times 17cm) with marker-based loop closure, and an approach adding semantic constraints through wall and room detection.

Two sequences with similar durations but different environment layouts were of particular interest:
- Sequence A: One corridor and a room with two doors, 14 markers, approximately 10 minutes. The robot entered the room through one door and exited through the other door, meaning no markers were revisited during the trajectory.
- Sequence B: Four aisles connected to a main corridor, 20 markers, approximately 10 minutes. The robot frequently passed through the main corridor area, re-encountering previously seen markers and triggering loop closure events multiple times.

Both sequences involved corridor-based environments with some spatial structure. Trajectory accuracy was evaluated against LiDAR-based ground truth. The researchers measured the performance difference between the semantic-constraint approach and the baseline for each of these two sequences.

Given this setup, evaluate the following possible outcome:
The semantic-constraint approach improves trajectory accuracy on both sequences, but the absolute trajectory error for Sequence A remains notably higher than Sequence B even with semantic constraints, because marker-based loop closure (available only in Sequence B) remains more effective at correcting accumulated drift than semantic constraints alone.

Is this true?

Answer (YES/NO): NO